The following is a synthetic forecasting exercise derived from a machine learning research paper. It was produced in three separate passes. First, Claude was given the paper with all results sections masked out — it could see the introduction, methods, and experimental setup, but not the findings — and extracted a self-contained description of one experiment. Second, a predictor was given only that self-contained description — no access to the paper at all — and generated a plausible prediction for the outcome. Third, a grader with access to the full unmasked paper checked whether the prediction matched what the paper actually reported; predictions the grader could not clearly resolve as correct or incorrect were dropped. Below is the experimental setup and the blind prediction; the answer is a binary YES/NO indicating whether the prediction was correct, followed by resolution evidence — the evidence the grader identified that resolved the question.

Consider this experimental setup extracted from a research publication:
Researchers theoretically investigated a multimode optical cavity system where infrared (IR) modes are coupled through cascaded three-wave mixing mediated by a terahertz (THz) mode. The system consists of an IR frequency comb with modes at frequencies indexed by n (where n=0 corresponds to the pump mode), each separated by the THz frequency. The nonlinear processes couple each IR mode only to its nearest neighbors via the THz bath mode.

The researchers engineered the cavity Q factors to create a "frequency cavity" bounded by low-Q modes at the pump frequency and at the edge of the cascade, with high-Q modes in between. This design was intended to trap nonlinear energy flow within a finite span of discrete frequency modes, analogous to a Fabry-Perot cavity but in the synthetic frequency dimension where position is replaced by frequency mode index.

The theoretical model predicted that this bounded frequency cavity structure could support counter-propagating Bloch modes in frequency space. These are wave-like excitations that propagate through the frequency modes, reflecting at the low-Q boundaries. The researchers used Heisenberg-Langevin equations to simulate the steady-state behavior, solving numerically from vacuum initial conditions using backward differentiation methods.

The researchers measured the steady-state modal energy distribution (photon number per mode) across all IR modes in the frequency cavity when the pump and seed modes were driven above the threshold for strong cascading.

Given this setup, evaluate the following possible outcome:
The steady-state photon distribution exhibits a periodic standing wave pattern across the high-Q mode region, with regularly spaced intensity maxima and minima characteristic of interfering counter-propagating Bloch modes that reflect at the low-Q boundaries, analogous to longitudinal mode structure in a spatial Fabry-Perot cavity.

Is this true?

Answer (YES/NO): YES